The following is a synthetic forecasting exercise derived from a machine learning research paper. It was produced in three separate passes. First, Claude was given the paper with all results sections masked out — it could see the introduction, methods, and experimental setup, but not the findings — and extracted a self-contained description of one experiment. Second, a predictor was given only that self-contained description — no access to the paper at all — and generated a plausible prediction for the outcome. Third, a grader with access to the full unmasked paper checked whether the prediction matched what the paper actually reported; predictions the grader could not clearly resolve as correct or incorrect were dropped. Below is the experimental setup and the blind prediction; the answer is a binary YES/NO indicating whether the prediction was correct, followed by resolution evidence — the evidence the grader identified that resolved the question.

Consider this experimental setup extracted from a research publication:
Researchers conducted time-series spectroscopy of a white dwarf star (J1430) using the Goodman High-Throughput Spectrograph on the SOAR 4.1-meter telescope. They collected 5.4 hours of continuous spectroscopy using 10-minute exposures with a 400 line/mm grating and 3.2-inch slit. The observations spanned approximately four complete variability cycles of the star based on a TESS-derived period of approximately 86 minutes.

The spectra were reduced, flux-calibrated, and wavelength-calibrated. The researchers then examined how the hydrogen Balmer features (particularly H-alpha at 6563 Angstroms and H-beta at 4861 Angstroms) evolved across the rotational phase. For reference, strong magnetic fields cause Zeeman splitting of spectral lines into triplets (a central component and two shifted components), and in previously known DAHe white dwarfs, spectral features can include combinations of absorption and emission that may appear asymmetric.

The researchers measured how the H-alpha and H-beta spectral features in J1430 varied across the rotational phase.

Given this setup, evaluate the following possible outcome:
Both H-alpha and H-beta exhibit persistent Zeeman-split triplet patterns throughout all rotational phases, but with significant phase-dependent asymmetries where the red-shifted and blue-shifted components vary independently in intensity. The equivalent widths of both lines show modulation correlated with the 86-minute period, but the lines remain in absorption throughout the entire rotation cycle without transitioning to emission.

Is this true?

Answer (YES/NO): NO